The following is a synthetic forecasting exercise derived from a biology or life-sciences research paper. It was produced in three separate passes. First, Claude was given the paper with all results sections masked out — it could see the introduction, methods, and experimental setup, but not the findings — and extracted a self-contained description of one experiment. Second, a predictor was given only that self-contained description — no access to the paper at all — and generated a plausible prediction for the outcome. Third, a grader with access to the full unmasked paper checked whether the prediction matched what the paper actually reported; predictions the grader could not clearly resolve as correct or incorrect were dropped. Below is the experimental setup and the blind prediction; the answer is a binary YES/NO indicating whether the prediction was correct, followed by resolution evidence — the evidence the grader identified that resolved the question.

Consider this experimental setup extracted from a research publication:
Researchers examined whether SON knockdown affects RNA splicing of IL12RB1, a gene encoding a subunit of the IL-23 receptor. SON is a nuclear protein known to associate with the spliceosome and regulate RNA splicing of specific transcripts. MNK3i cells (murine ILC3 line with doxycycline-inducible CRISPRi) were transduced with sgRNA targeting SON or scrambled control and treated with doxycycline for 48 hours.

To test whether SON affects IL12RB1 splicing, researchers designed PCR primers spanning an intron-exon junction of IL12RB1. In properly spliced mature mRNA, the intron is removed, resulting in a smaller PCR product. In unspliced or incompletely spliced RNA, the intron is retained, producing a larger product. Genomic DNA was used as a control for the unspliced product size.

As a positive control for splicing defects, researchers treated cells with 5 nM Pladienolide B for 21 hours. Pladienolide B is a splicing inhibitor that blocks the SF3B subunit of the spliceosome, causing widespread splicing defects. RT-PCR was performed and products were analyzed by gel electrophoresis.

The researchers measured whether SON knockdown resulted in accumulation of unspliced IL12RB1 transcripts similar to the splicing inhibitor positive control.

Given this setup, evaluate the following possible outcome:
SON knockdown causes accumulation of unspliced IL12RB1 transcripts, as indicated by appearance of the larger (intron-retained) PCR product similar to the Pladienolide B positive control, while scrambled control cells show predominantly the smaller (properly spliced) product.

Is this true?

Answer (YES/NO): NO